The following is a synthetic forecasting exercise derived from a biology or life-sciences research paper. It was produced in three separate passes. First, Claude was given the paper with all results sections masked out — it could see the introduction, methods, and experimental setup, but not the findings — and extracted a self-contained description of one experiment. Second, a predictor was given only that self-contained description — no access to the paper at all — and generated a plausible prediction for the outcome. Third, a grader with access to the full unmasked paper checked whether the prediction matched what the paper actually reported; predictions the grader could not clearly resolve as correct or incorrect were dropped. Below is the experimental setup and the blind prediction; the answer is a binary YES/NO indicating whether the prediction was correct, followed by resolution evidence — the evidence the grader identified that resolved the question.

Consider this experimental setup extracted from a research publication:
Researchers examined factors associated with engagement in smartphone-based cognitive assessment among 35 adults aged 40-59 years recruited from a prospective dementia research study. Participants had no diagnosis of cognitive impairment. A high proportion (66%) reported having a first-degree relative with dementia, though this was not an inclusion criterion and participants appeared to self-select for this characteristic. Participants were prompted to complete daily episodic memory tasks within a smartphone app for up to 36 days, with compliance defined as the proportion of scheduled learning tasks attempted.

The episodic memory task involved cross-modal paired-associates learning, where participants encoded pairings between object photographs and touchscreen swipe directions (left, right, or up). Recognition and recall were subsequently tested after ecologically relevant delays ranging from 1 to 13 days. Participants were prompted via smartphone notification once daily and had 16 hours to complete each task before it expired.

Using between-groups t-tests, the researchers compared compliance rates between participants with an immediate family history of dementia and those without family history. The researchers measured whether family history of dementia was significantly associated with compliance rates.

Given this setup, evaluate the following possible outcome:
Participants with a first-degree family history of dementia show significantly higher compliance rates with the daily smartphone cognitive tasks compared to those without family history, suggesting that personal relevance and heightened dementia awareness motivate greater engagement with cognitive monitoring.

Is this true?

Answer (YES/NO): NO